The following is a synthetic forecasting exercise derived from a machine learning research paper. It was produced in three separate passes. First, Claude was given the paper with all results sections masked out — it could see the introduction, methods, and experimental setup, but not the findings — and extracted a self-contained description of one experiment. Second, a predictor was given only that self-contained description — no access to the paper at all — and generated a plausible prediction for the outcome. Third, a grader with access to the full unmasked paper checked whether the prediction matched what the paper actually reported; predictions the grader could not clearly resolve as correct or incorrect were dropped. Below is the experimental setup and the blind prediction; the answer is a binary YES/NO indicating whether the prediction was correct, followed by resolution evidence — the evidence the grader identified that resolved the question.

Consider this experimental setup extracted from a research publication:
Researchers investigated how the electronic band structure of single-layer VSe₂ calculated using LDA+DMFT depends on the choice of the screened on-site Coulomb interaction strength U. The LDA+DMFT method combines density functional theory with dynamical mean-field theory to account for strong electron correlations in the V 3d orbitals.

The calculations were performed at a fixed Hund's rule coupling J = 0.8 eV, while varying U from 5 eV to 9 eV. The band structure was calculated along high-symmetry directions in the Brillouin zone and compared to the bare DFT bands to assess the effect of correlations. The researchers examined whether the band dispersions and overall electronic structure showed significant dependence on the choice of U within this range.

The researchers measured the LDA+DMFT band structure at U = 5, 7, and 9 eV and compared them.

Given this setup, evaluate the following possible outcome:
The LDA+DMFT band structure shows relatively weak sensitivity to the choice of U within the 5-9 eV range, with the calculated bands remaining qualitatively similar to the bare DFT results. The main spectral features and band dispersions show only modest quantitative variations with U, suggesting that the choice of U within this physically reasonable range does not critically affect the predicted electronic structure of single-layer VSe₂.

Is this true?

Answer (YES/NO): YES